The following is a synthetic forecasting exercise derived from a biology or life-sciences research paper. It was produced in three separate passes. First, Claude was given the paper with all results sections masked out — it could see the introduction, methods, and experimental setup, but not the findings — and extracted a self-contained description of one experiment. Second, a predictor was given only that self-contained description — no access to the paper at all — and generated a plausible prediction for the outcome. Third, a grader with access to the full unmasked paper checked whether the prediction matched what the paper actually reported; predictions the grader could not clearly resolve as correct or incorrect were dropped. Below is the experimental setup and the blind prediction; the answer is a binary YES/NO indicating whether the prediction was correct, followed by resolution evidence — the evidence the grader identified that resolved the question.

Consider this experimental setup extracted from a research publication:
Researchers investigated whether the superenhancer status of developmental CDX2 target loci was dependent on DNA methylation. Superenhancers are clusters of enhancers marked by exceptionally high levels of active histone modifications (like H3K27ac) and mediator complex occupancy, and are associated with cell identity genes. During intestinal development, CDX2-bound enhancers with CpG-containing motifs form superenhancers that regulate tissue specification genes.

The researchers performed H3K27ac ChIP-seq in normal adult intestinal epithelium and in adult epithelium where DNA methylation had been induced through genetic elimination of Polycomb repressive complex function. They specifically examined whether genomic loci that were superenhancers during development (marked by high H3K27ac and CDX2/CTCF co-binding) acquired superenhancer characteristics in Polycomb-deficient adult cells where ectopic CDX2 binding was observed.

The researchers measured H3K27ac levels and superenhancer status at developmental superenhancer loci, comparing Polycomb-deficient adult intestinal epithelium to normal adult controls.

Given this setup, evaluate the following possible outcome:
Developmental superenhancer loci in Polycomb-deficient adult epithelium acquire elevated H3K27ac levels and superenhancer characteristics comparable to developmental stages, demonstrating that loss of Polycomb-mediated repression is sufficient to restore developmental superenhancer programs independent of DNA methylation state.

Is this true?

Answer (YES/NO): NO